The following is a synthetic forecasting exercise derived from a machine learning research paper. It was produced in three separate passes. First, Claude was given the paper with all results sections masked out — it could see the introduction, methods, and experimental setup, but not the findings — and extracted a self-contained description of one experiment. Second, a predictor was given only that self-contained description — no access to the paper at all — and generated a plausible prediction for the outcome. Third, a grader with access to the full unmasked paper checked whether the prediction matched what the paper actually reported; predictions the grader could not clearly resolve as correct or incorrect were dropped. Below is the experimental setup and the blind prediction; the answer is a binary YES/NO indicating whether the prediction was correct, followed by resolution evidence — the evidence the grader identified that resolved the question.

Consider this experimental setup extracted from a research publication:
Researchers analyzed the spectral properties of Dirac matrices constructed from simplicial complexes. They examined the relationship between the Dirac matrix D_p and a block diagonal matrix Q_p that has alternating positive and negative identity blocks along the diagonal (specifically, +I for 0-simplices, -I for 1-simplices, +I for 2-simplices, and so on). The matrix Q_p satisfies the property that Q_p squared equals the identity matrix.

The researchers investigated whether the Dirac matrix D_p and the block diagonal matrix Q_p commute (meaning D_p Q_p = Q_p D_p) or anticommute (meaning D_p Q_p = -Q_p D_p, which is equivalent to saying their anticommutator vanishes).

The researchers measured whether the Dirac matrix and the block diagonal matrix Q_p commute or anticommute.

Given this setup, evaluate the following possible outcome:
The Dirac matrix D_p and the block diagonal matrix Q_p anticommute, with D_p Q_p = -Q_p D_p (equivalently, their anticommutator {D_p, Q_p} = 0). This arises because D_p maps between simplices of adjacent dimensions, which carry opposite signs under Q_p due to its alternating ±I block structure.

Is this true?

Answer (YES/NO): YES